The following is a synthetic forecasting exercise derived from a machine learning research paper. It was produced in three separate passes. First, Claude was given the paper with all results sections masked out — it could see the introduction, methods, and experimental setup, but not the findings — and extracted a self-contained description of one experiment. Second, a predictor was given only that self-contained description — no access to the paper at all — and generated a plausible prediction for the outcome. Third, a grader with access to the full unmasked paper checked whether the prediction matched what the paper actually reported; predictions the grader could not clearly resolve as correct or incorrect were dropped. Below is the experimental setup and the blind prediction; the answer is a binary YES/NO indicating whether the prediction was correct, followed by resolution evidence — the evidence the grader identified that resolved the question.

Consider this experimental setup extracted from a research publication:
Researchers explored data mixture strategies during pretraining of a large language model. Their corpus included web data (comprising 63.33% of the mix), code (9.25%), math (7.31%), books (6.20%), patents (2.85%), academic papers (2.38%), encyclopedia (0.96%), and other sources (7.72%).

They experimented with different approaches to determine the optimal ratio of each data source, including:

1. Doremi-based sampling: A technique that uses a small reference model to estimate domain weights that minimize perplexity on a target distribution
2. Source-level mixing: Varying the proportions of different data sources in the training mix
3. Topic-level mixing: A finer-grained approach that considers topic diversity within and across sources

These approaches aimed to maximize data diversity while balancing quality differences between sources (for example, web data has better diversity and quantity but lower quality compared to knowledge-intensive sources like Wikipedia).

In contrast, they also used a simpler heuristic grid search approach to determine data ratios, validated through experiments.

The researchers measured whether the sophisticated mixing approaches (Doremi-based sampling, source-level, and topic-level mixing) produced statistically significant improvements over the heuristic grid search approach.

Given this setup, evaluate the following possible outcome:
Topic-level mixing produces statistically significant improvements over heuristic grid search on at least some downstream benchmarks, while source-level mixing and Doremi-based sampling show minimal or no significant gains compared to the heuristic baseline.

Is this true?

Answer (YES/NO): NO